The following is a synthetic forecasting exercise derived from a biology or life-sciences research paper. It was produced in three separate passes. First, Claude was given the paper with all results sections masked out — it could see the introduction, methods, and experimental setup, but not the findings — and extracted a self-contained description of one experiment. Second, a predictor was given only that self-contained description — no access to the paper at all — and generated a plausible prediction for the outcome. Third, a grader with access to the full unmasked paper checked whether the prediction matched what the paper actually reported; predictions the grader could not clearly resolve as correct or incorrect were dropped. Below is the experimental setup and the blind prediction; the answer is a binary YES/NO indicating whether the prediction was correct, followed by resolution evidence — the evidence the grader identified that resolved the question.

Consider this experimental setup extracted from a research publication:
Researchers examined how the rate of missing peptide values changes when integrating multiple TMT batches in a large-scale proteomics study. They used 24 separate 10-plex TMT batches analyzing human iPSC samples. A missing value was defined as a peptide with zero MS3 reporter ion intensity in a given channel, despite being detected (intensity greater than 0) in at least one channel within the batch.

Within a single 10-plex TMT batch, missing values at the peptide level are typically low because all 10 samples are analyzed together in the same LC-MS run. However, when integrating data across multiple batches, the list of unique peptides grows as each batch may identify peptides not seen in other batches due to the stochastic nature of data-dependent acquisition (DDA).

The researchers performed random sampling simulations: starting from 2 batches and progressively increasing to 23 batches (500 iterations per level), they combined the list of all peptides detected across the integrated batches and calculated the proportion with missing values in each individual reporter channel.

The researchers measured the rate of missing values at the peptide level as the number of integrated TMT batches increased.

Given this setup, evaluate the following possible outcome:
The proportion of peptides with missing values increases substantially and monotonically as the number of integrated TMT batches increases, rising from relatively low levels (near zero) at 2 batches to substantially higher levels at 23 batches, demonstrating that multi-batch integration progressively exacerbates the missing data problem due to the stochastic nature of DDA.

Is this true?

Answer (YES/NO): NO